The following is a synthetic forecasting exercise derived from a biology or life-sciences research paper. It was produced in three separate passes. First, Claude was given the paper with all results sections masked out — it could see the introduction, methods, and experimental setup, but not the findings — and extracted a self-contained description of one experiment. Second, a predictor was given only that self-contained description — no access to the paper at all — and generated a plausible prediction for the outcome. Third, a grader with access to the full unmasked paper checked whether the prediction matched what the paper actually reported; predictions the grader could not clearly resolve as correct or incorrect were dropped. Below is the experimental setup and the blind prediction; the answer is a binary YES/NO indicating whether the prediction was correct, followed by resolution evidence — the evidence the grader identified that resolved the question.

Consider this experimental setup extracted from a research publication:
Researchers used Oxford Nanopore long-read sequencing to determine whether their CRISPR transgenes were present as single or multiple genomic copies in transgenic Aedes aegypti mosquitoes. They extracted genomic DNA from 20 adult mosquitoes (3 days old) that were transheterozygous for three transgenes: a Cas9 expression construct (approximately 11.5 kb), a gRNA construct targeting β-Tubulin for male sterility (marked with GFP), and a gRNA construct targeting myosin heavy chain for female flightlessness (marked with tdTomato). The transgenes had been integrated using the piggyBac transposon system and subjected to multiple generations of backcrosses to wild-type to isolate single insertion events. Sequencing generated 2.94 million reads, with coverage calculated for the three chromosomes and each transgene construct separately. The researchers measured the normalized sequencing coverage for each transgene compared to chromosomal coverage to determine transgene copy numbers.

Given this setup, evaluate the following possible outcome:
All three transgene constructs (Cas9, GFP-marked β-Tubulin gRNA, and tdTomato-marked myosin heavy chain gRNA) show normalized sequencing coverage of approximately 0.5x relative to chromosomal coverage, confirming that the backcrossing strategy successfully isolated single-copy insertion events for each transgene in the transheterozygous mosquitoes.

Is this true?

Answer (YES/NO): NO